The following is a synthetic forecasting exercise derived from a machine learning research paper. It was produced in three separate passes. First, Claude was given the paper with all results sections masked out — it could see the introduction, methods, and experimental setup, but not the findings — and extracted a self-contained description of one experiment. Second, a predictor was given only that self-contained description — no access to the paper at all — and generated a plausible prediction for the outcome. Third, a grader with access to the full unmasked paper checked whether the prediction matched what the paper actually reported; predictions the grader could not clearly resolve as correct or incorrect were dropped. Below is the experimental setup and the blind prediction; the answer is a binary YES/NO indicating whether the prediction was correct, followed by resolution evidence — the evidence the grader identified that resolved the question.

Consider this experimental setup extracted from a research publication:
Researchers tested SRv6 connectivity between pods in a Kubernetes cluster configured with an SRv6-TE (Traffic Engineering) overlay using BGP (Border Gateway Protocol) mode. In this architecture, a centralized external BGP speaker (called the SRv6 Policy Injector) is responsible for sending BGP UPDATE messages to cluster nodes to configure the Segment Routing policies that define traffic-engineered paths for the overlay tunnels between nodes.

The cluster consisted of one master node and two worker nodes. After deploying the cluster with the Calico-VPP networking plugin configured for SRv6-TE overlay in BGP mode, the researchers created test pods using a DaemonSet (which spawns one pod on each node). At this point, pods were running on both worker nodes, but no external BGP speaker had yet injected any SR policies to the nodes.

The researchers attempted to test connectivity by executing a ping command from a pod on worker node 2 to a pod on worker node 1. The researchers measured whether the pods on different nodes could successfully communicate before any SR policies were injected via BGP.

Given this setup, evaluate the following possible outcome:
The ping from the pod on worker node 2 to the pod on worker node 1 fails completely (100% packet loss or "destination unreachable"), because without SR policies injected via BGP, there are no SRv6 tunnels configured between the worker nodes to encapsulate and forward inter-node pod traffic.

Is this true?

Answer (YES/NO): YES